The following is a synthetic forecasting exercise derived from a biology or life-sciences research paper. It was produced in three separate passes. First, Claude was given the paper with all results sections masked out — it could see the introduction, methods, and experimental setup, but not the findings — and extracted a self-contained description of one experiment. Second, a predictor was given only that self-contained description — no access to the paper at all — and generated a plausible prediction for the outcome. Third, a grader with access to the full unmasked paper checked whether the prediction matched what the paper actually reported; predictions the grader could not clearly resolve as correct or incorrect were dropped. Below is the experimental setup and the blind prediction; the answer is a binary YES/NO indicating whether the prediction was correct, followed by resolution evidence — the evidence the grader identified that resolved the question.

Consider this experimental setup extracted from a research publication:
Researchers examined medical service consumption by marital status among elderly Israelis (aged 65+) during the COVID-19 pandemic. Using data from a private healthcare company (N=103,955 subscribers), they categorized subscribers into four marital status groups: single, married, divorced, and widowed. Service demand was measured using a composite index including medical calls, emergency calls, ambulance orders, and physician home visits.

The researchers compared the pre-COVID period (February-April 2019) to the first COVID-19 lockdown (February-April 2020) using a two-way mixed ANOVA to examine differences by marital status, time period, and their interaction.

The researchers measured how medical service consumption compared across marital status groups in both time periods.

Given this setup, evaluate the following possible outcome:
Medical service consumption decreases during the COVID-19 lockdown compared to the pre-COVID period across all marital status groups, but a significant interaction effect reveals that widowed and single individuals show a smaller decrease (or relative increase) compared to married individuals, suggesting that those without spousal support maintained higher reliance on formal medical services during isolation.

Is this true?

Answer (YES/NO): NO